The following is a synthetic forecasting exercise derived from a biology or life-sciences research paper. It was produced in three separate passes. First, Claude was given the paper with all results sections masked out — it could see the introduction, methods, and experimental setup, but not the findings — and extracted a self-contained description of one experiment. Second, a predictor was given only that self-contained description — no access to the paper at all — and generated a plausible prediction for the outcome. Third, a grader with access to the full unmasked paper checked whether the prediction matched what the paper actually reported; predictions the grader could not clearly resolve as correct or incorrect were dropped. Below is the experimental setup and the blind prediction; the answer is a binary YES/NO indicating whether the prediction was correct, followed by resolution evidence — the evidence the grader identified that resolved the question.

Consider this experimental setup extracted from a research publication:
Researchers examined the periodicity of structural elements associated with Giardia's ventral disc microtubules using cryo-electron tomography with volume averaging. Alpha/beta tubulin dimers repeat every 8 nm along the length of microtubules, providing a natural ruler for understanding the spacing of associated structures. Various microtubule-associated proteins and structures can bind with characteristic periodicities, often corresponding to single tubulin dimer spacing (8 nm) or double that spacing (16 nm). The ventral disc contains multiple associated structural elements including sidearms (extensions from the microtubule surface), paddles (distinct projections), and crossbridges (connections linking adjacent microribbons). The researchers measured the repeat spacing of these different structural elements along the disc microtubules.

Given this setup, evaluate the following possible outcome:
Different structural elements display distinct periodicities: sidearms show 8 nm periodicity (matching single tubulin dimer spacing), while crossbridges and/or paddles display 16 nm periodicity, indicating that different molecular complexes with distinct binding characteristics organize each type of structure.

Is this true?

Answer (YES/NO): NO